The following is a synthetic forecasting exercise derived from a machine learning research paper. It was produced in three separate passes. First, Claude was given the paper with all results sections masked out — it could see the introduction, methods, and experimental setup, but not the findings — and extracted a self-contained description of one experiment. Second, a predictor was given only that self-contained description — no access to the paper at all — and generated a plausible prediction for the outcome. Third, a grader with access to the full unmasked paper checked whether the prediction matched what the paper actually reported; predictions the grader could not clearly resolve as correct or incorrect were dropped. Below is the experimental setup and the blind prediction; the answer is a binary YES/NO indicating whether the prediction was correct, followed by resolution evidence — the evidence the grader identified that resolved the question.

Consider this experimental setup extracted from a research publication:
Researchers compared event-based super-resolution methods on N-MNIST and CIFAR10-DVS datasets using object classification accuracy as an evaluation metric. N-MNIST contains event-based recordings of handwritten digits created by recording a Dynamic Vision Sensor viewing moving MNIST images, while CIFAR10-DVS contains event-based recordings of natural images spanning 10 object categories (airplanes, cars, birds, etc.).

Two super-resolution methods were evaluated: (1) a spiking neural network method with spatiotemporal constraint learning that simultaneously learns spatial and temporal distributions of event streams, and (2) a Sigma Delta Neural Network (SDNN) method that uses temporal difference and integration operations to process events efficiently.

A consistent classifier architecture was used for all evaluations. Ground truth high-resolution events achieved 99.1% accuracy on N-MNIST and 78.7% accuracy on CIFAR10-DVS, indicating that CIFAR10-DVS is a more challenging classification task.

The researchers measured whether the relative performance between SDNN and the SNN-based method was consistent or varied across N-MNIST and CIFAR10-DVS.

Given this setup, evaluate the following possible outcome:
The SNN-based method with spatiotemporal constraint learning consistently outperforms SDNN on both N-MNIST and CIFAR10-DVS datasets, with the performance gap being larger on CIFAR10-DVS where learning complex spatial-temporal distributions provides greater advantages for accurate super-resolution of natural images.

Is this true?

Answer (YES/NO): NO